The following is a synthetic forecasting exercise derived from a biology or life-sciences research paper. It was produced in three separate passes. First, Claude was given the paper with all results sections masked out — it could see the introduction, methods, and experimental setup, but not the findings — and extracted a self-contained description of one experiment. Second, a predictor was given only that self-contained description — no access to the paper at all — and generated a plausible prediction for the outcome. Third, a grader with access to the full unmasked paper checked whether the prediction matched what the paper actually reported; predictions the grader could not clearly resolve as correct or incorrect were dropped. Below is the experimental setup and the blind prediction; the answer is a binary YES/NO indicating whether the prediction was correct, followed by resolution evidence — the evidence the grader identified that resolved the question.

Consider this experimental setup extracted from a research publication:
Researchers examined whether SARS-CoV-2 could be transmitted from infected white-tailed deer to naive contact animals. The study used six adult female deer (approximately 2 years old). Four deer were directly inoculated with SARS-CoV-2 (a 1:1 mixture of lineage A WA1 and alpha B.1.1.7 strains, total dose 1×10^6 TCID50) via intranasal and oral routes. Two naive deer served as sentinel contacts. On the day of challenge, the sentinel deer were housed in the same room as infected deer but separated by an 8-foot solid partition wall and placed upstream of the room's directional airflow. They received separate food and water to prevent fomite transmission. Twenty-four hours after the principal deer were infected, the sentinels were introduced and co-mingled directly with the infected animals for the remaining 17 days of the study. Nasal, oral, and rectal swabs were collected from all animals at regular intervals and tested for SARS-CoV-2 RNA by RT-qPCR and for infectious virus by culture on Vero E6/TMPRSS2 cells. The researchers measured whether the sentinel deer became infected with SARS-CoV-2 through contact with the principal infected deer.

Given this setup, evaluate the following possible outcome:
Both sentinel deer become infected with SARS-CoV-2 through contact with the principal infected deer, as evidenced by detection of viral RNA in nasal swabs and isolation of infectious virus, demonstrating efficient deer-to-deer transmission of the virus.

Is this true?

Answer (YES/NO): YES